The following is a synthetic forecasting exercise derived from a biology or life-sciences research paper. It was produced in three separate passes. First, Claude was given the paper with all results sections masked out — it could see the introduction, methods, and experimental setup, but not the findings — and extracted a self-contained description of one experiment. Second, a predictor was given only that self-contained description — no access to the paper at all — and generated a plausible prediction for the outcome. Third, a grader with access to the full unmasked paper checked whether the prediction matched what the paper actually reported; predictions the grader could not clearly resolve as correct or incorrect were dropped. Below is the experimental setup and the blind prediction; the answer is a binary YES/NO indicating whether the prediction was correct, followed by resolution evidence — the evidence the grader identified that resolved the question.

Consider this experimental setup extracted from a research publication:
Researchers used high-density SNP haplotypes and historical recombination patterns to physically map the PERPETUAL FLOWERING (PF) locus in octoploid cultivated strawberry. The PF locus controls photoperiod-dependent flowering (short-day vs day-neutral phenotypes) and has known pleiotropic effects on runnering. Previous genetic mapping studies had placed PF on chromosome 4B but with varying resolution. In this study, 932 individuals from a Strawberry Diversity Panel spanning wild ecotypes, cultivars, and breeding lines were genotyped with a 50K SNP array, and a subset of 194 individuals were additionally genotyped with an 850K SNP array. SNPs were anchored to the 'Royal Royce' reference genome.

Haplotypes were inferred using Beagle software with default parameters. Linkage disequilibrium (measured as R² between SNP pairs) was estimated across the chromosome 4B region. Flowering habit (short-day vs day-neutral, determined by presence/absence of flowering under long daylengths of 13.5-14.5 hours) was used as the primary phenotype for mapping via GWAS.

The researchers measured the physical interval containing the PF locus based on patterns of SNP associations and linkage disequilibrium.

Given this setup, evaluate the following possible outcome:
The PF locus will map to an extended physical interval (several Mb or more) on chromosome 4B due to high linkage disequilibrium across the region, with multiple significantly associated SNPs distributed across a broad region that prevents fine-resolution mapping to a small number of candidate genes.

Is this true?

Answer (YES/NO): NO